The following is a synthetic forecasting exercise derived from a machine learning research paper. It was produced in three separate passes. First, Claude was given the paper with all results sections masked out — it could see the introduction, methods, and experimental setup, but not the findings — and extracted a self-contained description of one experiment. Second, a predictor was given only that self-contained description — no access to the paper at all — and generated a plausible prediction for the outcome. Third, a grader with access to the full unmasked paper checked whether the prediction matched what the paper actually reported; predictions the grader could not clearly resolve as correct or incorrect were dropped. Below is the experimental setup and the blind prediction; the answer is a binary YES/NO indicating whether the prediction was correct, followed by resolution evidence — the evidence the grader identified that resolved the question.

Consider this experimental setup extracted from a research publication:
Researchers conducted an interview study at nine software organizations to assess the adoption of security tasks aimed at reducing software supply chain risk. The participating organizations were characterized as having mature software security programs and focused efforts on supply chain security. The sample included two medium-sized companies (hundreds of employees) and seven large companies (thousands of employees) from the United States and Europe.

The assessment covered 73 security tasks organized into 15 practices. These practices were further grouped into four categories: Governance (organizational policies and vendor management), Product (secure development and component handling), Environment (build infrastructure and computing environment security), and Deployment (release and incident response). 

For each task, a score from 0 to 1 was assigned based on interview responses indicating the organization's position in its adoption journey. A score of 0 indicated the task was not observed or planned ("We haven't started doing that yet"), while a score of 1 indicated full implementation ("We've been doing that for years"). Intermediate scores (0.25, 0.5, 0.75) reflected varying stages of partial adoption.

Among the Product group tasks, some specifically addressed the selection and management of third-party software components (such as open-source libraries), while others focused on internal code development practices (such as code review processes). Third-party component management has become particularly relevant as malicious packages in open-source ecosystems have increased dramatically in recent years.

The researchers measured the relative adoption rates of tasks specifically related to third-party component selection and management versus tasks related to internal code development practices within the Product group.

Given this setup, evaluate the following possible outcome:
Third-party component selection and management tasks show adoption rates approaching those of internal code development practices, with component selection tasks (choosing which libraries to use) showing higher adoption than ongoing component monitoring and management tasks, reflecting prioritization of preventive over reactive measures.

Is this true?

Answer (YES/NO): NO